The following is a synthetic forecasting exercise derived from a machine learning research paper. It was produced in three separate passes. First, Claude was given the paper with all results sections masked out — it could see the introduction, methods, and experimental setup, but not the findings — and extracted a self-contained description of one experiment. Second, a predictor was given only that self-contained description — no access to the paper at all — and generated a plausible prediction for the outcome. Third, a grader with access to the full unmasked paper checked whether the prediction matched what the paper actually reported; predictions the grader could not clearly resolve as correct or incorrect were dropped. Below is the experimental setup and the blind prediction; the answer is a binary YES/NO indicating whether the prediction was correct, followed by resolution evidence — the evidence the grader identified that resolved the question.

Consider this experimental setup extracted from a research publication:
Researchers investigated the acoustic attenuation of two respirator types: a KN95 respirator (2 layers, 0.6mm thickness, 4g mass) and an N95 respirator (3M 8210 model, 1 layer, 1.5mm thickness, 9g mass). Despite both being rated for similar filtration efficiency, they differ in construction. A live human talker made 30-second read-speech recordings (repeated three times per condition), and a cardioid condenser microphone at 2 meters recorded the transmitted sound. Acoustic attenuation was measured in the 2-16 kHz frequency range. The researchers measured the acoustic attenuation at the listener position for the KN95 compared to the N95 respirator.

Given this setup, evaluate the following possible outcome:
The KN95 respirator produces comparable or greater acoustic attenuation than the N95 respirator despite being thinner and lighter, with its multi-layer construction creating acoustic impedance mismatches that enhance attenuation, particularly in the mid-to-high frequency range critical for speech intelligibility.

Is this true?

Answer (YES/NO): NO